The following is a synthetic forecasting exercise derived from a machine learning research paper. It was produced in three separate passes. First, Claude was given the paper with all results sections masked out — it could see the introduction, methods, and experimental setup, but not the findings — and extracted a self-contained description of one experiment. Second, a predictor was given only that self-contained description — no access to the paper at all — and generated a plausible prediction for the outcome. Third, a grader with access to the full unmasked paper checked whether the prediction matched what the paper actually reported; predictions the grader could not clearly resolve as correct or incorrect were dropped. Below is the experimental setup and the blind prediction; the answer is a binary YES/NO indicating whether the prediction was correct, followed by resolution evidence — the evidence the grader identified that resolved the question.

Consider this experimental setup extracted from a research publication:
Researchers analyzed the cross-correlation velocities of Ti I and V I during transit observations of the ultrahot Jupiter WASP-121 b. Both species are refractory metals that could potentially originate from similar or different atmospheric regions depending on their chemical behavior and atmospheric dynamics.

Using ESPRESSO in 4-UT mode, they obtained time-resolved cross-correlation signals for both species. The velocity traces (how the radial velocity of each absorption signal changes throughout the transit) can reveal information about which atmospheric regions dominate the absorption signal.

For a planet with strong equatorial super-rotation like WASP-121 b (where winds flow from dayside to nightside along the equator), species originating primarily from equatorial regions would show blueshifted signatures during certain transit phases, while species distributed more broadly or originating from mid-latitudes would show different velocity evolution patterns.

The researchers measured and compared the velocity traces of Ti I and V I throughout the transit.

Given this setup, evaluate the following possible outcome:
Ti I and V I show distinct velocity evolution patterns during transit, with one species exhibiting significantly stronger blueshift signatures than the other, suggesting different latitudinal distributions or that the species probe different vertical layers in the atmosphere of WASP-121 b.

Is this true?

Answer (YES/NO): YES